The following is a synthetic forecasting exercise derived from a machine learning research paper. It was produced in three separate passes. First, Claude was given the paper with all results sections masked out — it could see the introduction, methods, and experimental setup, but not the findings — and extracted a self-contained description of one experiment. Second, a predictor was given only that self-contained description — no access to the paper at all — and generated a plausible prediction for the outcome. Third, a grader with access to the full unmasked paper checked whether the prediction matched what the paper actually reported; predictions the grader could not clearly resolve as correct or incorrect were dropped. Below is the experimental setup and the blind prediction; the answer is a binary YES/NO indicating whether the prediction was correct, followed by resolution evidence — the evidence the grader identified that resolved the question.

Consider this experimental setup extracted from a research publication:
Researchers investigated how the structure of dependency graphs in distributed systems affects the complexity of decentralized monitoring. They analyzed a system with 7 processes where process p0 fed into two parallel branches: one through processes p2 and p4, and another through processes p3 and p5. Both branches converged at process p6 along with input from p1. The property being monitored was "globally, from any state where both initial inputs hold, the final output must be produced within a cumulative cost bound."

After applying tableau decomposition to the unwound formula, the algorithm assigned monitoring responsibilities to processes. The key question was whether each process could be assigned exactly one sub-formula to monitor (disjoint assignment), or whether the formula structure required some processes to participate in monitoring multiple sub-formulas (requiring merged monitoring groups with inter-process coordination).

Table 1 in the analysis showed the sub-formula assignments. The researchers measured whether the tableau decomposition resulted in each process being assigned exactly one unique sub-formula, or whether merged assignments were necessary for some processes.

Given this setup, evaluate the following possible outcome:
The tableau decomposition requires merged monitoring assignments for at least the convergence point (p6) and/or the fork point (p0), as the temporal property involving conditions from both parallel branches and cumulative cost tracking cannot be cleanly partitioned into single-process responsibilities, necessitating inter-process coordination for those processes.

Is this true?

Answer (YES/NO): NO